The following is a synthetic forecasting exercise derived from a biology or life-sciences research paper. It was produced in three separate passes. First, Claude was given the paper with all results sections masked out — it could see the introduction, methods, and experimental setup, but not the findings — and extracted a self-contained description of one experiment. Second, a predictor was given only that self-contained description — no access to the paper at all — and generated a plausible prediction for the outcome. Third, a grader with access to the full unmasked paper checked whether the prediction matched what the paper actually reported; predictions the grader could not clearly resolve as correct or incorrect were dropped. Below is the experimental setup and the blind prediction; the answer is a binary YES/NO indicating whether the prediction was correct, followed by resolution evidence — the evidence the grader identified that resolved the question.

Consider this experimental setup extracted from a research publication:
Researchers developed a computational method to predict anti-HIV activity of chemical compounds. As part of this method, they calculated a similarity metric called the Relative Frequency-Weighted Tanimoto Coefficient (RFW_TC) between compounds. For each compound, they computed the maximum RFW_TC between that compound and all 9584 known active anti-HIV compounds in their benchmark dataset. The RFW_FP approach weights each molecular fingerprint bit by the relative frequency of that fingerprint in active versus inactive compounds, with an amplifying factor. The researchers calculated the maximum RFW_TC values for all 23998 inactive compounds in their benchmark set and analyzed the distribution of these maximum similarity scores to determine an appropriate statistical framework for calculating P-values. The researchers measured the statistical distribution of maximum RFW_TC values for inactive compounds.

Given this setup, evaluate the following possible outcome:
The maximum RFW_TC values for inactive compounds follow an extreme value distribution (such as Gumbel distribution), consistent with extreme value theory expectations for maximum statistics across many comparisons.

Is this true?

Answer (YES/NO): NO